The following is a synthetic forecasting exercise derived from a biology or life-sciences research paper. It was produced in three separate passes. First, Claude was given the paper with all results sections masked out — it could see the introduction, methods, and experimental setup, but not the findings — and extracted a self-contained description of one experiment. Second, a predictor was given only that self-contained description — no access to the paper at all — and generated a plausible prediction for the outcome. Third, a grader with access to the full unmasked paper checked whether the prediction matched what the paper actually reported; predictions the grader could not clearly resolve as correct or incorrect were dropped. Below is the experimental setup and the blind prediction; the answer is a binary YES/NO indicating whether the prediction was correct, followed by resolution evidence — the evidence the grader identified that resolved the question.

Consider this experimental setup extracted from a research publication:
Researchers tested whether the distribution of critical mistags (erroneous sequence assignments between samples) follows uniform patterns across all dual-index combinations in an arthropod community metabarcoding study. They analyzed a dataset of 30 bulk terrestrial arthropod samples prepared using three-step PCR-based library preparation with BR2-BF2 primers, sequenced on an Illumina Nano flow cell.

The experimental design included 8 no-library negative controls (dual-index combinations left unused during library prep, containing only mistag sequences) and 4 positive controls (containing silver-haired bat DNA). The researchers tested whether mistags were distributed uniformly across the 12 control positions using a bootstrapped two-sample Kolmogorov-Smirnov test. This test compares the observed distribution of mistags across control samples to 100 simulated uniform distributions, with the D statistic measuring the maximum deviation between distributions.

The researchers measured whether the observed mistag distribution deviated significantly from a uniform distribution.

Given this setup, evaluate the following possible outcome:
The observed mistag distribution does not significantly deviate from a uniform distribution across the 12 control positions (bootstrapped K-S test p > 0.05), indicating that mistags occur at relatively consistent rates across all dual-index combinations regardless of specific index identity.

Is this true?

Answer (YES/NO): YES